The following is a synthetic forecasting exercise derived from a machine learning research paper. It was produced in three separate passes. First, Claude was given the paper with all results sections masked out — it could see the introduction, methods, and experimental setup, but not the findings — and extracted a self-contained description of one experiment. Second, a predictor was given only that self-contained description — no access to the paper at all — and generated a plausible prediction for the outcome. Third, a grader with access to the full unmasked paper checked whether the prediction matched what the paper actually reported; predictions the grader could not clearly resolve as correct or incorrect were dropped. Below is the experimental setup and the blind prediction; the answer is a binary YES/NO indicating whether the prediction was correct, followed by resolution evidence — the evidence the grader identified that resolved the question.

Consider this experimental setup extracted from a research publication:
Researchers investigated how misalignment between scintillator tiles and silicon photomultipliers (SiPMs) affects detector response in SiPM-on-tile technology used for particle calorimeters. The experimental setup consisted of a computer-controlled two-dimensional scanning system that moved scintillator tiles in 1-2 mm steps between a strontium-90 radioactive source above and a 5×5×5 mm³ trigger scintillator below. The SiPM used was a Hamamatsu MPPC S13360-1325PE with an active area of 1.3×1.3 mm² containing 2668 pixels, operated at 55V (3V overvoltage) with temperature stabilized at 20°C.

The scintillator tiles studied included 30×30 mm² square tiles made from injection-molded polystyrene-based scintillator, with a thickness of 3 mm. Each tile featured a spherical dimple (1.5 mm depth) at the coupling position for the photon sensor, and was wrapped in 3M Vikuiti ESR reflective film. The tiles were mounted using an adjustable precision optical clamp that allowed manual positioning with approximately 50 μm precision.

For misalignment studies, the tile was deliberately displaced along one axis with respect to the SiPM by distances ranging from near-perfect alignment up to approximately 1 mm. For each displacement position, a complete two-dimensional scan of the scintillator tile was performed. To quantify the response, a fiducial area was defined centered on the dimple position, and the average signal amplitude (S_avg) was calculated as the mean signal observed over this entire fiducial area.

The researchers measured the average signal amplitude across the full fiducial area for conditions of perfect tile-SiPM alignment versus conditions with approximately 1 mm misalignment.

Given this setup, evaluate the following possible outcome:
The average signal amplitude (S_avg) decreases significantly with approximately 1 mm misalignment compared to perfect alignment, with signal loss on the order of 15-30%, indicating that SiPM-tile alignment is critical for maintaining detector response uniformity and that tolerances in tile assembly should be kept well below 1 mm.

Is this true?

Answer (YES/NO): NO